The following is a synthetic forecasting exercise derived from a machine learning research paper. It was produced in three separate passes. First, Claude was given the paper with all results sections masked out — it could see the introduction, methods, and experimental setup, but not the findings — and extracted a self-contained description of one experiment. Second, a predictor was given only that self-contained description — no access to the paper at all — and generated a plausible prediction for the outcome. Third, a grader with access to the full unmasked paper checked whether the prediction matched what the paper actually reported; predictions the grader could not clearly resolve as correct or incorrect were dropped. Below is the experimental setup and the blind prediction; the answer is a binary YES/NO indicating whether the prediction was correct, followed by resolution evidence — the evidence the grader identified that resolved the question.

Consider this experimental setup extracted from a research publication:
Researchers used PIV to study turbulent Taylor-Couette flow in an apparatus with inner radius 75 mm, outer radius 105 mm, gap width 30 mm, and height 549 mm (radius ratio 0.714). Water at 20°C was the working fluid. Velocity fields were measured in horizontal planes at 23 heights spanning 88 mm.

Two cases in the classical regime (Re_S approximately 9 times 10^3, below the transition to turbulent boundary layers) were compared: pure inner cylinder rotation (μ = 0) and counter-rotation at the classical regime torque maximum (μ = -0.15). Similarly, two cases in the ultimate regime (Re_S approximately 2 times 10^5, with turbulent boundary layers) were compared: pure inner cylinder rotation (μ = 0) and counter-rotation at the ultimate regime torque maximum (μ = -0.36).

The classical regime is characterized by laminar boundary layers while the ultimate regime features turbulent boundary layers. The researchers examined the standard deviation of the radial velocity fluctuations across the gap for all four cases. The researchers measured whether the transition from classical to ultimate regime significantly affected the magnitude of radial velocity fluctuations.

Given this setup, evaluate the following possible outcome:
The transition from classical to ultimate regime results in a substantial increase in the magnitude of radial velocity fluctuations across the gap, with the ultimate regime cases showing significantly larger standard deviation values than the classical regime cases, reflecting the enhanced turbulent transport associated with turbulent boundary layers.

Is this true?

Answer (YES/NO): NO